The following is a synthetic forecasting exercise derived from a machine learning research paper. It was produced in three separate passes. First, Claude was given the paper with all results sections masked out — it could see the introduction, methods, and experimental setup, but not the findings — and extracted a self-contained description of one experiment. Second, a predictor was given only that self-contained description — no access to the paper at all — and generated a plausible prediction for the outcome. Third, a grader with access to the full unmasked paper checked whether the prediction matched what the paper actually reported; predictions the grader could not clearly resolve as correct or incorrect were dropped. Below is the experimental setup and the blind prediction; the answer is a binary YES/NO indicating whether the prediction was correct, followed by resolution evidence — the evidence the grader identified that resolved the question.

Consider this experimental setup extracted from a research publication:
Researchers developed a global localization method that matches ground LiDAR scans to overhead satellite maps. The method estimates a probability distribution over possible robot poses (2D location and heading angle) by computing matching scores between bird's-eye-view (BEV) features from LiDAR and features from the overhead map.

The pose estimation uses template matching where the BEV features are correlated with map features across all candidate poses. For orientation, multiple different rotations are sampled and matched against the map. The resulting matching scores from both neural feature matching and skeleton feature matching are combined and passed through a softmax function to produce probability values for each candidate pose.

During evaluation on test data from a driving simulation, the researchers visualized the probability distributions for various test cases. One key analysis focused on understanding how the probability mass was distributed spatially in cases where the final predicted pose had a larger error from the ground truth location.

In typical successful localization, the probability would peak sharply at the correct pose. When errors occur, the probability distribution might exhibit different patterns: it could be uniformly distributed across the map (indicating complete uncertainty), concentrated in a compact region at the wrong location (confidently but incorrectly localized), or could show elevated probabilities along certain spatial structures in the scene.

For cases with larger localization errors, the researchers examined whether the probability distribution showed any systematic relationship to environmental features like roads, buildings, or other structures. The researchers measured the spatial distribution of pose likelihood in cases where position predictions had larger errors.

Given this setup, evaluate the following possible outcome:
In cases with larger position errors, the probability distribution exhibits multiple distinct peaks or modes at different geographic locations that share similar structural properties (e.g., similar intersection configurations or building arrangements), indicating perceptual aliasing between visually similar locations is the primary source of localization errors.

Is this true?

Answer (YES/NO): NO